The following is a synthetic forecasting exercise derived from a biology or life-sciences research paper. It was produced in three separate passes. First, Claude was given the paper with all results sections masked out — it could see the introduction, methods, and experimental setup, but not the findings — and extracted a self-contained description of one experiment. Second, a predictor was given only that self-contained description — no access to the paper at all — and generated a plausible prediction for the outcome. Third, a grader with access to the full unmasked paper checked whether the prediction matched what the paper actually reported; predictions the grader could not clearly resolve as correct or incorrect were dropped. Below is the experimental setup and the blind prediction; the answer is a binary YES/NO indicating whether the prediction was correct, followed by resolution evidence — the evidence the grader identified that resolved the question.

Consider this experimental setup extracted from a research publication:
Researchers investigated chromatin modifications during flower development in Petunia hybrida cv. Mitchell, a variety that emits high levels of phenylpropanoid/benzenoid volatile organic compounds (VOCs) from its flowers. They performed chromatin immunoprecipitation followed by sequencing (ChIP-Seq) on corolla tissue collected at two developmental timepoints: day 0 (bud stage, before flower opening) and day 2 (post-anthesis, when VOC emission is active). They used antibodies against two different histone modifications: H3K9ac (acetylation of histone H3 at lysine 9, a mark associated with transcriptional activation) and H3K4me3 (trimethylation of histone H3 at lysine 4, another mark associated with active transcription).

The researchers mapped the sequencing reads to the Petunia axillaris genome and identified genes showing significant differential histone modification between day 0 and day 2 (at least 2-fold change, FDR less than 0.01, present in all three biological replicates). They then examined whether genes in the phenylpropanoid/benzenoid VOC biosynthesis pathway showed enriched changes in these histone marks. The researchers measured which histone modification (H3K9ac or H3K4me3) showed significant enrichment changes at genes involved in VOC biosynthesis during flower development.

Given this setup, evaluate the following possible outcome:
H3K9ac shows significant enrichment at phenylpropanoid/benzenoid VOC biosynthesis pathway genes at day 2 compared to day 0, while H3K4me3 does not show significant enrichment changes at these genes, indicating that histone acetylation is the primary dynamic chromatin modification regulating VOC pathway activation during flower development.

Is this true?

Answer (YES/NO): YES